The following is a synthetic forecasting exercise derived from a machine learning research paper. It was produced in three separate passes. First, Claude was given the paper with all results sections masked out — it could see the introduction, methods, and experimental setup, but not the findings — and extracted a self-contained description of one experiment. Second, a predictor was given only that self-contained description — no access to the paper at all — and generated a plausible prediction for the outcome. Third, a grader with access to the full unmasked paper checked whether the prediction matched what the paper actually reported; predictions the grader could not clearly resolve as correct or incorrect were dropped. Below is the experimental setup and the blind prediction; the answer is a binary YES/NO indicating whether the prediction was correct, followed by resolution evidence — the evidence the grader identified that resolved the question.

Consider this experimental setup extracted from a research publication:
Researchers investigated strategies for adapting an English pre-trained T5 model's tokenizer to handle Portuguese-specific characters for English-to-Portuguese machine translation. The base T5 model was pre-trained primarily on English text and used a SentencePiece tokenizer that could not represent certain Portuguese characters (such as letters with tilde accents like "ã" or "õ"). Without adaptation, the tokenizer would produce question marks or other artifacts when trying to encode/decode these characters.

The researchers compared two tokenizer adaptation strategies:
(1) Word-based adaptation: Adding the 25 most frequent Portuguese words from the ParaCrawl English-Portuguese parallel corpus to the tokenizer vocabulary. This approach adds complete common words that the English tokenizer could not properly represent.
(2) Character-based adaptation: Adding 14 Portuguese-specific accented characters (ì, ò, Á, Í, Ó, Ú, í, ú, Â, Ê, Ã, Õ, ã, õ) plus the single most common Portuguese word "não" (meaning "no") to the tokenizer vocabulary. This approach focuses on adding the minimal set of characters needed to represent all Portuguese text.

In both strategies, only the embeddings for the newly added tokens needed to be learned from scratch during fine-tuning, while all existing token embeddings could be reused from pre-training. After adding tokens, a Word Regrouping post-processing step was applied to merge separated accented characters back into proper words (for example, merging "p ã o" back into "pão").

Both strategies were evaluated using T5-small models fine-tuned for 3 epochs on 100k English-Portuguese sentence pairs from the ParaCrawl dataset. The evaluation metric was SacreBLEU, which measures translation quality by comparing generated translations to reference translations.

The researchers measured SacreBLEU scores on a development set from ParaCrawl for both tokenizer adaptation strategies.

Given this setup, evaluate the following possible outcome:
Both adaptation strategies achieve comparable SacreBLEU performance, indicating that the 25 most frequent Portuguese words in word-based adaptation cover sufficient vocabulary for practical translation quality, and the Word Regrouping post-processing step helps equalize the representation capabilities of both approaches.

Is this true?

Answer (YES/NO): NO